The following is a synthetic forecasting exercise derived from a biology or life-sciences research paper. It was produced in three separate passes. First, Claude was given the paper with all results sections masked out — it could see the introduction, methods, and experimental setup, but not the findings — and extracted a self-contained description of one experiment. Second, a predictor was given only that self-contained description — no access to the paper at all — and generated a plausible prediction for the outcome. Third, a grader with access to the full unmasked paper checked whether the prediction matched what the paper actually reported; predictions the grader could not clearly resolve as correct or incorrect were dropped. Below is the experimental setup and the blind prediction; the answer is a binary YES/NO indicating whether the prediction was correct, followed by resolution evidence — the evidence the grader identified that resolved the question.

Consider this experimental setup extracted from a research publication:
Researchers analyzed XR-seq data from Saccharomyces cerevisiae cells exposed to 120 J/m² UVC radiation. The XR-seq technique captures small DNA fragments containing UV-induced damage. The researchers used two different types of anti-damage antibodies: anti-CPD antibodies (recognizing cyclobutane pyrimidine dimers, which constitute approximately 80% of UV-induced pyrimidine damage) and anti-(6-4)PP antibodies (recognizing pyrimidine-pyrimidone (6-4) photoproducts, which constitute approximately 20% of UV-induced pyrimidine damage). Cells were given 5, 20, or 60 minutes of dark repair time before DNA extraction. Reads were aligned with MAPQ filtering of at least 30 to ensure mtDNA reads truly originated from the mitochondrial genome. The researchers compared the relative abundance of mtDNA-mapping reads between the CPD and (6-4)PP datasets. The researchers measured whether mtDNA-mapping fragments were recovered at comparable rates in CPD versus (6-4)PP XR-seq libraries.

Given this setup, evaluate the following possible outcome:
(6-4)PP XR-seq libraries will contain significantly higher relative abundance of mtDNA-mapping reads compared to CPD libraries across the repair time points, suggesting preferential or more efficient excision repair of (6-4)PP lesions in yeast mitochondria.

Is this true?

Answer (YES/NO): NO